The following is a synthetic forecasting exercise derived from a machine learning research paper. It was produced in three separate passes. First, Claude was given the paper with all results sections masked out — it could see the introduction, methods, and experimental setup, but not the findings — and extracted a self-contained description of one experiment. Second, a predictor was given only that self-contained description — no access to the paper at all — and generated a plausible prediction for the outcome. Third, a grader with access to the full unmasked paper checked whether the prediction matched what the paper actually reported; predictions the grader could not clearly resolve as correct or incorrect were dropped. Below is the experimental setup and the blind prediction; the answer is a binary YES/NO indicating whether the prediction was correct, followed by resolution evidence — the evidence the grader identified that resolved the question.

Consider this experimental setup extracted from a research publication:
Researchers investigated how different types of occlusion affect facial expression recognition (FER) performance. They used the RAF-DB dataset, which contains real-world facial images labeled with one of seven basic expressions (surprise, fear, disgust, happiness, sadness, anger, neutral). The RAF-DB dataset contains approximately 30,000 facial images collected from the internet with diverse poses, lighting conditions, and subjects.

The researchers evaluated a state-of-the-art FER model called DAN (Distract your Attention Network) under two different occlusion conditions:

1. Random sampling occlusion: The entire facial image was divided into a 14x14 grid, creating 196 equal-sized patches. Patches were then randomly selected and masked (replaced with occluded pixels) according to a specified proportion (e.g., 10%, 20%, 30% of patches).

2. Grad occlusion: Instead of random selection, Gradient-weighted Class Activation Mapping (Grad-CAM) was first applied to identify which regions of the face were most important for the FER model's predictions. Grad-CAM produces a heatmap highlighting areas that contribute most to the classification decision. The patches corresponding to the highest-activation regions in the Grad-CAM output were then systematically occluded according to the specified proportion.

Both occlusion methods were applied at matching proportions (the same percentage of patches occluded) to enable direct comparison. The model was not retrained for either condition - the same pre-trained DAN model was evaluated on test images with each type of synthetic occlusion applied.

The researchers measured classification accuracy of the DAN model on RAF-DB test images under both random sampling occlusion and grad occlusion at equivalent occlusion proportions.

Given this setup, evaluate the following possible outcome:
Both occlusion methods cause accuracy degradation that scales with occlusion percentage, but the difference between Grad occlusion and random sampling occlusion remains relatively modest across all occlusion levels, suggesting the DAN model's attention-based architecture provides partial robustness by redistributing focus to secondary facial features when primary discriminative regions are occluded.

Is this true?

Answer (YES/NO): NO